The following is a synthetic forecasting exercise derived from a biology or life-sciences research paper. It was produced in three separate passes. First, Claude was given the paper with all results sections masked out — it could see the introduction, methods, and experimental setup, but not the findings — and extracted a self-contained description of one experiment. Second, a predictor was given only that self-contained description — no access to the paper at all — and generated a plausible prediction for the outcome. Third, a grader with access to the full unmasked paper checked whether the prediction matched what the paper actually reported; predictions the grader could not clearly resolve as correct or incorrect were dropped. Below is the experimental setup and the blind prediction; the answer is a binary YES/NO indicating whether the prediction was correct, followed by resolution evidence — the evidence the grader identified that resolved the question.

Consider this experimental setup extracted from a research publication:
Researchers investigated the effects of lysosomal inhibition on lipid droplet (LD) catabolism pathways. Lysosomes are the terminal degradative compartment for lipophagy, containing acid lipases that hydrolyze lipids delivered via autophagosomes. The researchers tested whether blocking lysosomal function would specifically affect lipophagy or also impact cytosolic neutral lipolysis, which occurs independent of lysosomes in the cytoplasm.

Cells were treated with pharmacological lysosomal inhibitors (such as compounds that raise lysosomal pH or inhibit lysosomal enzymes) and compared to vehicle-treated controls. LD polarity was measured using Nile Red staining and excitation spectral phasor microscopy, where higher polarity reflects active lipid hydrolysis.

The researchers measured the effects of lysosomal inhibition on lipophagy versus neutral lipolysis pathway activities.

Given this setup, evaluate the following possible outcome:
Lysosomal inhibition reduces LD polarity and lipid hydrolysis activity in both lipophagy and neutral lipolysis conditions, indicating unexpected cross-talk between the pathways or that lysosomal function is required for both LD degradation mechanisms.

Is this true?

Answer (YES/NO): YES